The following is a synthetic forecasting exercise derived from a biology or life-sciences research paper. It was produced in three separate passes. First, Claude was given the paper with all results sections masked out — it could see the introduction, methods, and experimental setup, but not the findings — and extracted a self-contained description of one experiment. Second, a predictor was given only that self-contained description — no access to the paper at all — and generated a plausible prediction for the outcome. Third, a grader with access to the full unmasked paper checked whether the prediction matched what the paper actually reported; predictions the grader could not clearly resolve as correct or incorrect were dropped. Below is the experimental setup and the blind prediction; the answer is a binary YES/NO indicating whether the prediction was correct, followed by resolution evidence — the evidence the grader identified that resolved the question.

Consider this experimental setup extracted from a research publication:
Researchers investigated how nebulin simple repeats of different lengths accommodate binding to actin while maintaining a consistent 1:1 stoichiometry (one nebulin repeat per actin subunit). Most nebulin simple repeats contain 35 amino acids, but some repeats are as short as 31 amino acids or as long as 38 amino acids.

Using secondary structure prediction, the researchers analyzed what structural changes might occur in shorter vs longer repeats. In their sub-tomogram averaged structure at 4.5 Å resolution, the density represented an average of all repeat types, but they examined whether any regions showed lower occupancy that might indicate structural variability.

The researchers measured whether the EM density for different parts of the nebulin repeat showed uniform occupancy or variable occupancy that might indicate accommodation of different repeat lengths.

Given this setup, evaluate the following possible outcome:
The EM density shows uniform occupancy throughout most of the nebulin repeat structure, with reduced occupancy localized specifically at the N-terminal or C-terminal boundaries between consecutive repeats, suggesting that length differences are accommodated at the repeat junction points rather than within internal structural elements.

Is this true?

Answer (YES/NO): NO